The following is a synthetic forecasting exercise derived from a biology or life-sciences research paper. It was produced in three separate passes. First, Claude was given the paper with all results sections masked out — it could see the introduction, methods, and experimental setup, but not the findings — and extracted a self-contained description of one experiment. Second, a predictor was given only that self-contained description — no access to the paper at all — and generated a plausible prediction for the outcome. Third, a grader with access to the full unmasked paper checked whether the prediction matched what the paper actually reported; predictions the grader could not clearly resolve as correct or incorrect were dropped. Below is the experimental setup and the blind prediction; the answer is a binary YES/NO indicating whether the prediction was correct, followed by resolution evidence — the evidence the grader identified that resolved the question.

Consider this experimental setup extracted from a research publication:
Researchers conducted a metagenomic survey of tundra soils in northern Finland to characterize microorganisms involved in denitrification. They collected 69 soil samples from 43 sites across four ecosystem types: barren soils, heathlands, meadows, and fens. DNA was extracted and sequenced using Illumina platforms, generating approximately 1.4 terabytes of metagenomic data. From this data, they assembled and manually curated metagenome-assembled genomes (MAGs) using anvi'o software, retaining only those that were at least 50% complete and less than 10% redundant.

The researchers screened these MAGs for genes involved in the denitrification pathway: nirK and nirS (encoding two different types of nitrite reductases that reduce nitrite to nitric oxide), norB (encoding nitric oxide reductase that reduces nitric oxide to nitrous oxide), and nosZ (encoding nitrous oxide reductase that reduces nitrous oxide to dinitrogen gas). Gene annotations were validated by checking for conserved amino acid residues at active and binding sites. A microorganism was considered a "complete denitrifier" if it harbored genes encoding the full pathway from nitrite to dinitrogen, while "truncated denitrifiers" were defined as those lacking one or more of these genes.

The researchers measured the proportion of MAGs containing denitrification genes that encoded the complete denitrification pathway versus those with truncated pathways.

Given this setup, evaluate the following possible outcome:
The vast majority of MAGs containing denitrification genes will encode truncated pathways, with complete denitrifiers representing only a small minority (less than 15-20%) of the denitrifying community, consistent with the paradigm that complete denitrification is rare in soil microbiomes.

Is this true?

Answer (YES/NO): YES